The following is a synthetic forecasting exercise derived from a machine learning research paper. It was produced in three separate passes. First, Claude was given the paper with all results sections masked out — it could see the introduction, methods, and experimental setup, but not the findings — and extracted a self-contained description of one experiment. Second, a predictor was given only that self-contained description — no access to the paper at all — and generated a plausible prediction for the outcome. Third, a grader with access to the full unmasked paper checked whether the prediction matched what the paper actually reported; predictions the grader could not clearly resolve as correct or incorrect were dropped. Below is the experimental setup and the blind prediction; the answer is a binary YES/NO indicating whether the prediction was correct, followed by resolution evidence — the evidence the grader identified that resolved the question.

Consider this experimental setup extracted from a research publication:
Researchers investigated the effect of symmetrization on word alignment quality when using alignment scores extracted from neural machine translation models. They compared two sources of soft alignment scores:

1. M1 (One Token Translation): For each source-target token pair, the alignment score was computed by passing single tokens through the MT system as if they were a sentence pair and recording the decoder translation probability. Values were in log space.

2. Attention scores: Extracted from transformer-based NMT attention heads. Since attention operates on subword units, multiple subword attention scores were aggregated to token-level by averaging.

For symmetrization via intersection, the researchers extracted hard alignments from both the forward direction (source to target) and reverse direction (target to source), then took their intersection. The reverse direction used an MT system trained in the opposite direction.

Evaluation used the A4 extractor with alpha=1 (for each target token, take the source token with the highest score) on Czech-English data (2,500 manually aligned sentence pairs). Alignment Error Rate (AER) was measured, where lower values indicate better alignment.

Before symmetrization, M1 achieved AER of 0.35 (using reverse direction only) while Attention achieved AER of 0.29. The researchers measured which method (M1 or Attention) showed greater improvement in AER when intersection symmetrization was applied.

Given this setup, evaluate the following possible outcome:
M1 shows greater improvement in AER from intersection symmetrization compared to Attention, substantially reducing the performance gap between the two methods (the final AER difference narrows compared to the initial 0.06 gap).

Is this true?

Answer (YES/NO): YES